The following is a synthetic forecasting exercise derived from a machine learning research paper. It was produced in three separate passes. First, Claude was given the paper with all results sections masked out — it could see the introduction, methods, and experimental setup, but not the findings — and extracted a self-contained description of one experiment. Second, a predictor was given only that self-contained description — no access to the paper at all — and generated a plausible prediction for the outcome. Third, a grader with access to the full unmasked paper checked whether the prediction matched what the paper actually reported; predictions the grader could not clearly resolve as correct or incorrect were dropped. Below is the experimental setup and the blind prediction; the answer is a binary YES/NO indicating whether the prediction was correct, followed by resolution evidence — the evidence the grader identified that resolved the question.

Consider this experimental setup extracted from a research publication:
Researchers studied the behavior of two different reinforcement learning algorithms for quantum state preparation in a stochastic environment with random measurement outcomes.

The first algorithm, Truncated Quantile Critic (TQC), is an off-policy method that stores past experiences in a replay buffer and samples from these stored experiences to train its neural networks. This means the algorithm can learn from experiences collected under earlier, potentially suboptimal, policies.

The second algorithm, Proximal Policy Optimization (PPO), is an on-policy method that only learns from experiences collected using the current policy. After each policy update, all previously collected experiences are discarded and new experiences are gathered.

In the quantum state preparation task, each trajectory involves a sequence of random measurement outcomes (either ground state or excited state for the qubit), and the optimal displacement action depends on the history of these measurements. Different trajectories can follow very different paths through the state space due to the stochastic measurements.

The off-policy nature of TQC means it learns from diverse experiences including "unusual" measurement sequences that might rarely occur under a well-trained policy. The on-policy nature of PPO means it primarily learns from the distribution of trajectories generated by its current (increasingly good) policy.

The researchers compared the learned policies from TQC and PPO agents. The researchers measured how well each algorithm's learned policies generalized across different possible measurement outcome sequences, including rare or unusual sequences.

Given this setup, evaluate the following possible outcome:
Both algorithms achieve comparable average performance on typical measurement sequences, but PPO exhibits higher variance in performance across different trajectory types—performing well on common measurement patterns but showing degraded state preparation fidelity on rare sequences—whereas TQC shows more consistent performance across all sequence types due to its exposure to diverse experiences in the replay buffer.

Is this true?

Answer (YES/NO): NO